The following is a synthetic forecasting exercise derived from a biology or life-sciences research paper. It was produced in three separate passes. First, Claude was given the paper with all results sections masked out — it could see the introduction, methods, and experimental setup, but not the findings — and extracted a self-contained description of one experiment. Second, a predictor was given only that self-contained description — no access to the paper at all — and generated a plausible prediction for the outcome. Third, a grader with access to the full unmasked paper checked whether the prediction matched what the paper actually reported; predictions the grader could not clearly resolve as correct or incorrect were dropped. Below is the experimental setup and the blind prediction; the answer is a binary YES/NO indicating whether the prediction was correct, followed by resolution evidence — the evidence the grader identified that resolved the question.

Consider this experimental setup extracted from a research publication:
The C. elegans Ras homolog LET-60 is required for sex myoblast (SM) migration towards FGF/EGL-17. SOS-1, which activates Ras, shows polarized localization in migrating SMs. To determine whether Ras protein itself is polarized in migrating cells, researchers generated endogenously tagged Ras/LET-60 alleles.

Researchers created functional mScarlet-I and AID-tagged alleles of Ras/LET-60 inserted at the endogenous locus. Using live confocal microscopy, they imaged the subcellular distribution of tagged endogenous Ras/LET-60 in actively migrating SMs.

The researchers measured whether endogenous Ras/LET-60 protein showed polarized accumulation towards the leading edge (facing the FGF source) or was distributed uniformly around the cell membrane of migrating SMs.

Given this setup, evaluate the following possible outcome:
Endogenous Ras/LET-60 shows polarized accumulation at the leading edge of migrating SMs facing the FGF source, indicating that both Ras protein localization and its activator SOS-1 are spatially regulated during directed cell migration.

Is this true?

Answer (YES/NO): NO